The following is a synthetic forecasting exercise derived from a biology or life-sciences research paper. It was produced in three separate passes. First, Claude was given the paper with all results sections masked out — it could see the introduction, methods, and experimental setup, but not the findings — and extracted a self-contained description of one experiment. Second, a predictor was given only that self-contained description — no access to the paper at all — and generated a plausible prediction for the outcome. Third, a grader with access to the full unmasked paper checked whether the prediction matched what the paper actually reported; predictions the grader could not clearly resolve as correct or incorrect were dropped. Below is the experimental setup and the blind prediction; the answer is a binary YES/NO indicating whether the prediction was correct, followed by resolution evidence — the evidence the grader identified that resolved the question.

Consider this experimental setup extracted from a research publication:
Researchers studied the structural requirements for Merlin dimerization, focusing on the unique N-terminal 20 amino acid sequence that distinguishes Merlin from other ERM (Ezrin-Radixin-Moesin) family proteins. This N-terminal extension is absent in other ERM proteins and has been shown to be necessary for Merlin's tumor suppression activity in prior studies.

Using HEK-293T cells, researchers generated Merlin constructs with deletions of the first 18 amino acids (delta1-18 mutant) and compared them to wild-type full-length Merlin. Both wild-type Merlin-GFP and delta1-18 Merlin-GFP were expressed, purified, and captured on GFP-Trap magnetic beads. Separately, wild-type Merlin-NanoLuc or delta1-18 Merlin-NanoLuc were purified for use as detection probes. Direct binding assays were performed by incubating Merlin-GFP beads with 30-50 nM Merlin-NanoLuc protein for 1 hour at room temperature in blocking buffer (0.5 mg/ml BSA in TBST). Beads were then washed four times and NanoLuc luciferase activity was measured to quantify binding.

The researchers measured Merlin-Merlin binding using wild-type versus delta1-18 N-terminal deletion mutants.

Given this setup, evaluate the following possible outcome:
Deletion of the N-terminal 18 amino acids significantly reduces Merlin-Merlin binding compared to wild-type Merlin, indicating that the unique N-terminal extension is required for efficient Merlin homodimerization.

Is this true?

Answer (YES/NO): YES